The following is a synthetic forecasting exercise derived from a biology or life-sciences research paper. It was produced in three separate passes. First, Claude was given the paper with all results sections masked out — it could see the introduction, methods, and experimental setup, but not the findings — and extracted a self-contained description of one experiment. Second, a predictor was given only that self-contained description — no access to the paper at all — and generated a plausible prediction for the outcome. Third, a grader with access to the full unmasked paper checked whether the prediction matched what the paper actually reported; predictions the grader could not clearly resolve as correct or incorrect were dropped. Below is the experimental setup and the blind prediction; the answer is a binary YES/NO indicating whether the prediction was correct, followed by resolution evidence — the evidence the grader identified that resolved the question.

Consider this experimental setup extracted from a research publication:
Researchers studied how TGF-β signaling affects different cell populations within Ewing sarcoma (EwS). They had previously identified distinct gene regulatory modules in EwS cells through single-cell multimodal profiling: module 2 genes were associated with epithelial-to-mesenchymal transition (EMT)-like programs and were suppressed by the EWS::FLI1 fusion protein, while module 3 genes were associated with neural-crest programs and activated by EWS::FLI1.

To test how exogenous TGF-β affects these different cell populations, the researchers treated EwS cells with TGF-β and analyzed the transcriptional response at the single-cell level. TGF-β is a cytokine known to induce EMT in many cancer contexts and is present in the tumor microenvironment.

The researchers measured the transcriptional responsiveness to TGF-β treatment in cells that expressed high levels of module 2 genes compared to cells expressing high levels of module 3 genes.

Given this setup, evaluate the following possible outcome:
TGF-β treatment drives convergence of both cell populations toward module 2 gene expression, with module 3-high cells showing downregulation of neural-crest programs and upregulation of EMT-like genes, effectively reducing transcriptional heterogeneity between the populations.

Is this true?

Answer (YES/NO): NO